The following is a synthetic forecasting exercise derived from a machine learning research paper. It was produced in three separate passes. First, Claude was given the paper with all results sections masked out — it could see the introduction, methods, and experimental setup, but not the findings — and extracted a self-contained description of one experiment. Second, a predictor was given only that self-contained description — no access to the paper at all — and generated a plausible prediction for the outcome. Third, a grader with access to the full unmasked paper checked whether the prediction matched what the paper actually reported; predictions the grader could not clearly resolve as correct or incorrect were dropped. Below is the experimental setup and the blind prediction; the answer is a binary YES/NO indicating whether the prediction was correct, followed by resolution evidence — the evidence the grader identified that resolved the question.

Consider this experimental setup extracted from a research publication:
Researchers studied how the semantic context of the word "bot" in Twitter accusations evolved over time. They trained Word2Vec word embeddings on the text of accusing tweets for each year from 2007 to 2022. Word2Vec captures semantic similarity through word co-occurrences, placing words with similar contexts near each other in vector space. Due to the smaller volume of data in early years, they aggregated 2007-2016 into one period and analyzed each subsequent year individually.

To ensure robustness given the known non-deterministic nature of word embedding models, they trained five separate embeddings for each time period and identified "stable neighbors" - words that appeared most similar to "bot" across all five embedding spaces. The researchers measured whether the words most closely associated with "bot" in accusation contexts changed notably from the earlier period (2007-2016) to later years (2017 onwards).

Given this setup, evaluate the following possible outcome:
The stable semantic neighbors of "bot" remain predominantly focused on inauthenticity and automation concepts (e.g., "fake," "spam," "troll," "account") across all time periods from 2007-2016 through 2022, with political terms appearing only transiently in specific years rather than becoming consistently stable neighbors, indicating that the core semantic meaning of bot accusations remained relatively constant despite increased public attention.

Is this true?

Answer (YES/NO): NO